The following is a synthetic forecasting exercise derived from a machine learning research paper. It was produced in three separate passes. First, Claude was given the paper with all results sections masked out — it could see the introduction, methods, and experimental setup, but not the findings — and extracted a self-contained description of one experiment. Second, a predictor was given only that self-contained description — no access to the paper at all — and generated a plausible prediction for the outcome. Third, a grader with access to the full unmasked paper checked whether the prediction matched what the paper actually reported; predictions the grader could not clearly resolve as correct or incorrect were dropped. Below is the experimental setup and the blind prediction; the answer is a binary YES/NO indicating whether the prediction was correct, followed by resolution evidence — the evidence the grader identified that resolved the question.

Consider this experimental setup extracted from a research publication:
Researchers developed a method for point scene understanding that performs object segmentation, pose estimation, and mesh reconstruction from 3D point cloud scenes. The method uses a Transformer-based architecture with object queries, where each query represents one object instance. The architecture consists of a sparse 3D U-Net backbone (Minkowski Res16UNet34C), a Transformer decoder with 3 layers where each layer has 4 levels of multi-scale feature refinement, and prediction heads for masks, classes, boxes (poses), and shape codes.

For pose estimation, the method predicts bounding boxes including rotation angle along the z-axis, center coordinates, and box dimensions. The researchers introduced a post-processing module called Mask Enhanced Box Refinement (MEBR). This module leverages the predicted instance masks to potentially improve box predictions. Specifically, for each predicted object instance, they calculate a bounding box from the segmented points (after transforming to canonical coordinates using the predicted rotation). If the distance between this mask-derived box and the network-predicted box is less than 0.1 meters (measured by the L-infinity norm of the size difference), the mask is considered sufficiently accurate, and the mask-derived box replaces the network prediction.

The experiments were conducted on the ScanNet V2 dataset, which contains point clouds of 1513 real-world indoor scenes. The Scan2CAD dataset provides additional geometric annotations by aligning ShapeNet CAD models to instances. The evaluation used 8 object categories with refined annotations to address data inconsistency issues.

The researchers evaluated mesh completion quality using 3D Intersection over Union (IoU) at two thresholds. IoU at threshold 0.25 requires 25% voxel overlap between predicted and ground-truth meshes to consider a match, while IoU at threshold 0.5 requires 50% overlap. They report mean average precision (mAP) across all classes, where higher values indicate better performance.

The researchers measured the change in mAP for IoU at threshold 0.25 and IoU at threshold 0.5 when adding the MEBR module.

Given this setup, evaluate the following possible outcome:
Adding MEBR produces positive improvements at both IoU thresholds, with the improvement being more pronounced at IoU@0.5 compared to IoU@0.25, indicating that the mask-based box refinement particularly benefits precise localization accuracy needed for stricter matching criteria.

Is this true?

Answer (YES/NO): NO